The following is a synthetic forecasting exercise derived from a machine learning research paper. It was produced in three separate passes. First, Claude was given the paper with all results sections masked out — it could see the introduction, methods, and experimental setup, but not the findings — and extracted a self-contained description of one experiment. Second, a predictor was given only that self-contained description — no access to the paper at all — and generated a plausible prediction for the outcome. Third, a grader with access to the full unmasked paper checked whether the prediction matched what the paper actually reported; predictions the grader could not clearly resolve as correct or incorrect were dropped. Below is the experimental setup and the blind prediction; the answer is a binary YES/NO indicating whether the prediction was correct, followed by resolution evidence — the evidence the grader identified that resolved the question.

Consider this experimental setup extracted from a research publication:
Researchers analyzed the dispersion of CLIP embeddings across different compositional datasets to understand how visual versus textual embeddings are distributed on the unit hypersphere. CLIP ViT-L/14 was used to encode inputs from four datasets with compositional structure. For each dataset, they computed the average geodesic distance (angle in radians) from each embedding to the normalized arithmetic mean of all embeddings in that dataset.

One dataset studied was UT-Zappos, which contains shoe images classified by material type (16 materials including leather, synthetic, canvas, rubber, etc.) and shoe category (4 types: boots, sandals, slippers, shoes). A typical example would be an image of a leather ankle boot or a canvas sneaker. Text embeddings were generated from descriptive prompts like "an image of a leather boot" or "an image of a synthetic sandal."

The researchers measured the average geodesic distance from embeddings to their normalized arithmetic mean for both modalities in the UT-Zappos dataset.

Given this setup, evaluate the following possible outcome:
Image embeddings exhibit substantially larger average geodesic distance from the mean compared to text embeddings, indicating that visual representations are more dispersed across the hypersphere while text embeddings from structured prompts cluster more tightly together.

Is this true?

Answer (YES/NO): NO